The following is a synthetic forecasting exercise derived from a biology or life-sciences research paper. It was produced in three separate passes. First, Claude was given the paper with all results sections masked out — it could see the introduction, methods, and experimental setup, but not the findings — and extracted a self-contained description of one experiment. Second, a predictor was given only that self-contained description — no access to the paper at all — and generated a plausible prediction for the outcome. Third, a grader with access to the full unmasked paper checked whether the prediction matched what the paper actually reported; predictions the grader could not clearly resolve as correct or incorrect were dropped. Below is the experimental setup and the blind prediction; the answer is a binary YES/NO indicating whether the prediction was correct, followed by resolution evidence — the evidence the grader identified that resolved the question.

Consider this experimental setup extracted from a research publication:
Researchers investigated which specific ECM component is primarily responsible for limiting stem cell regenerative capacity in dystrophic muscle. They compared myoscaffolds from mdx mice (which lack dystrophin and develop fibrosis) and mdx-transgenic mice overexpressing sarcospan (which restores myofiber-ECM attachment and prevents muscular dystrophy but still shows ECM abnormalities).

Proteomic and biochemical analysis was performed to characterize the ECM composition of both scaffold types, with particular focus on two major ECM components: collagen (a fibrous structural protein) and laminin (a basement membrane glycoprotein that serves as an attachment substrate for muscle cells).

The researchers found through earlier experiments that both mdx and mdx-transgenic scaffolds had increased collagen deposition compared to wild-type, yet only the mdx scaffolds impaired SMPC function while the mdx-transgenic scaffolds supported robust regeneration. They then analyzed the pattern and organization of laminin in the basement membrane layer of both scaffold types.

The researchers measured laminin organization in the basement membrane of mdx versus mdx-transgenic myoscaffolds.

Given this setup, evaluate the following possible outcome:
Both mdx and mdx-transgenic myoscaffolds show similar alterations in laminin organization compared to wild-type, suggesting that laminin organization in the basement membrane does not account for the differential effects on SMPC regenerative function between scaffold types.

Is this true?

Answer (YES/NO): NO